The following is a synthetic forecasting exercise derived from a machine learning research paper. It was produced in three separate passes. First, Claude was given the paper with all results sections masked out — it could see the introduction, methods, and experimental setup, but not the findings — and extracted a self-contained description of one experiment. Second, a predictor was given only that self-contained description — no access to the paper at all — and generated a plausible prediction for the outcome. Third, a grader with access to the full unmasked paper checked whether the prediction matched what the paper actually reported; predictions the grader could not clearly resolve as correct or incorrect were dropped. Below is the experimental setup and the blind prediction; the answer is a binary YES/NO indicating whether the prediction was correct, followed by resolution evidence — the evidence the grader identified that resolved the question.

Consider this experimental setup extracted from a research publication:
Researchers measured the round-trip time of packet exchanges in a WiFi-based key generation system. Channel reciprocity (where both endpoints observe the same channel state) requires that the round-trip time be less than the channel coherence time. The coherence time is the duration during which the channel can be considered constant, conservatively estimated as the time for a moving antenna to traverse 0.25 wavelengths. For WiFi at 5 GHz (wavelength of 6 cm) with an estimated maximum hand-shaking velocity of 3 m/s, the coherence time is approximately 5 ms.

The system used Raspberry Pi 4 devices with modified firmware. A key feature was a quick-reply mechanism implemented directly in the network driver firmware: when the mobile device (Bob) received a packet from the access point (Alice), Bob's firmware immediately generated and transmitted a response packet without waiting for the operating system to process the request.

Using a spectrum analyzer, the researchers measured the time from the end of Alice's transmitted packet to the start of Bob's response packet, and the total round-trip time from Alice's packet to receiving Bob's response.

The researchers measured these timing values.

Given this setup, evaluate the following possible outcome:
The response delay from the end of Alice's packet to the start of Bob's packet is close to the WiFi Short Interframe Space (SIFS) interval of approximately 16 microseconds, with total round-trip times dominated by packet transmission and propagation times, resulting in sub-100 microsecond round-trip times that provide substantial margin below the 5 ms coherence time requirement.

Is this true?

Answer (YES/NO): NO